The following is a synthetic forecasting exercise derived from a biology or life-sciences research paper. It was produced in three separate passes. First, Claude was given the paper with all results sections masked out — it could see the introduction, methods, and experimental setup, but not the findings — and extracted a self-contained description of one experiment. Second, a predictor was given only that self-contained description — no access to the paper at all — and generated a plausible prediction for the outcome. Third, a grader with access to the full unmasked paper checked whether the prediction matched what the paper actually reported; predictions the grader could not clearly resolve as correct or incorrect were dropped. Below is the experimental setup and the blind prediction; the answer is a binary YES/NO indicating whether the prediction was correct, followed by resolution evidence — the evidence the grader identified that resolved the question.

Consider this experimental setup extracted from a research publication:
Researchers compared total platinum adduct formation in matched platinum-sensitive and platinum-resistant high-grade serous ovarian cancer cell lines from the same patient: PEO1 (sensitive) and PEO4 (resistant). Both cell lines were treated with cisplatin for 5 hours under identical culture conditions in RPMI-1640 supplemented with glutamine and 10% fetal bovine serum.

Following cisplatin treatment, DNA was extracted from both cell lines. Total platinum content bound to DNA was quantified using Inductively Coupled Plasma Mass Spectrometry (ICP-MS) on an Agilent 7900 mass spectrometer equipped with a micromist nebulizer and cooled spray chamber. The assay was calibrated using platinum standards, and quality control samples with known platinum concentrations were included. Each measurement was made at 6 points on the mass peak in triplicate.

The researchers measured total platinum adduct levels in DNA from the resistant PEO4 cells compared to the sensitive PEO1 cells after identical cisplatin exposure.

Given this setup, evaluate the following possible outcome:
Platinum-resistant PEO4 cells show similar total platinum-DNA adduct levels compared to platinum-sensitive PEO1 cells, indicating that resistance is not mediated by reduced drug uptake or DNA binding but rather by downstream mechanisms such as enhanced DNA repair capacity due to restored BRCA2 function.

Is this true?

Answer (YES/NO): NO